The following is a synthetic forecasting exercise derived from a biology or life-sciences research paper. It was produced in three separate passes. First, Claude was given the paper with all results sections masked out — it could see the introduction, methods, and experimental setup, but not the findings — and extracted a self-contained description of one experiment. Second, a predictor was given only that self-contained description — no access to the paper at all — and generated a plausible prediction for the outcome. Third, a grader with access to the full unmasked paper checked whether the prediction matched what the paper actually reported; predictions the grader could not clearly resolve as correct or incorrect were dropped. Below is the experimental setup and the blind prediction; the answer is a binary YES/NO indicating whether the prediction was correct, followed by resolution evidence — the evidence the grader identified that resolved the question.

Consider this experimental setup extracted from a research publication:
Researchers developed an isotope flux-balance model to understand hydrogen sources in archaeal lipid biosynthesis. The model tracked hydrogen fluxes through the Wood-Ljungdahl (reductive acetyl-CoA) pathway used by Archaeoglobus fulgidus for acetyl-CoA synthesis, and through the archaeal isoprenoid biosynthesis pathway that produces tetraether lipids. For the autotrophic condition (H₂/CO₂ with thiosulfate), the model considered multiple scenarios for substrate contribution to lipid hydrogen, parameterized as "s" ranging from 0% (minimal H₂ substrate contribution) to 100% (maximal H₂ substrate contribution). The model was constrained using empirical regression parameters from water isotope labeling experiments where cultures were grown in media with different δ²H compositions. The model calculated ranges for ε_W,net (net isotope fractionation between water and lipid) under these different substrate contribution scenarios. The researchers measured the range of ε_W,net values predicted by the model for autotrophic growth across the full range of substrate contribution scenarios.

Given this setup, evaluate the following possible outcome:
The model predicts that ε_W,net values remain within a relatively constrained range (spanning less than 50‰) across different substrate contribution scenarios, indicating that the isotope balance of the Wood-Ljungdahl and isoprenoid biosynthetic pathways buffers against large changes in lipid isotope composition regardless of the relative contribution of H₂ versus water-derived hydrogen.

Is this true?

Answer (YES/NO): NO